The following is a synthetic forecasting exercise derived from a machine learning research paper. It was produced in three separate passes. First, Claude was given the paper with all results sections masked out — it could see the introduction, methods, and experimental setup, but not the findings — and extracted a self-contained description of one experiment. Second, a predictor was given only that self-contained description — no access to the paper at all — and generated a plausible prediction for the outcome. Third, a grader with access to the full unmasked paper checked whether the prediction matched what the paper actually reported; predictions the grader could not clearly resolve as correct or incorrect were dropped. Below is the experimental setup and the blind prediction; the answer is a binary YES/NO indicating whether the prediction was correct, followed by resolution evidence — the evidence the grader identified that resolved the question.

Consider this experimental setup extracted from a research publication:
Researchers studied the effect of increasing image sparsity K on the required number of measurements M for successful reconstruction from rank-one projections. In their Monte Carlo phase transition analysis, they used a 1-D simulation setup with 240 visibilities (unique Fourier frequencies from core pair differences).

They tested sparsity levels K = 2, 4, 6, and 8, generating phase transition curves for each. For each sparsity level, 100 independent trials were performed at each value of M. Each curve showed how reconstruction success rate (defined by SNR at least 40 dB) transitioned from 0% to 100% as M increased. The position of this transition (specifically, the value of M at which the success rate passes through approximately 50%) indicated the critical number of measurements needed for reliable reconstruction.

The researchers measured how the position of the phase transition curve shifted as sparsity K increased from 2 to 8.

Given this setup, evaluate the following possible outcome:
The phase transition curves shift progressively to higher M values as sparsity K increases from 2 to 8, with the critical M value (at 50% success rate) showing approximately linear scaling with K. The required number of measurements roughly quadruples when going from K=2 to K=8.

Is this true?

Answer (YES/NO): YES